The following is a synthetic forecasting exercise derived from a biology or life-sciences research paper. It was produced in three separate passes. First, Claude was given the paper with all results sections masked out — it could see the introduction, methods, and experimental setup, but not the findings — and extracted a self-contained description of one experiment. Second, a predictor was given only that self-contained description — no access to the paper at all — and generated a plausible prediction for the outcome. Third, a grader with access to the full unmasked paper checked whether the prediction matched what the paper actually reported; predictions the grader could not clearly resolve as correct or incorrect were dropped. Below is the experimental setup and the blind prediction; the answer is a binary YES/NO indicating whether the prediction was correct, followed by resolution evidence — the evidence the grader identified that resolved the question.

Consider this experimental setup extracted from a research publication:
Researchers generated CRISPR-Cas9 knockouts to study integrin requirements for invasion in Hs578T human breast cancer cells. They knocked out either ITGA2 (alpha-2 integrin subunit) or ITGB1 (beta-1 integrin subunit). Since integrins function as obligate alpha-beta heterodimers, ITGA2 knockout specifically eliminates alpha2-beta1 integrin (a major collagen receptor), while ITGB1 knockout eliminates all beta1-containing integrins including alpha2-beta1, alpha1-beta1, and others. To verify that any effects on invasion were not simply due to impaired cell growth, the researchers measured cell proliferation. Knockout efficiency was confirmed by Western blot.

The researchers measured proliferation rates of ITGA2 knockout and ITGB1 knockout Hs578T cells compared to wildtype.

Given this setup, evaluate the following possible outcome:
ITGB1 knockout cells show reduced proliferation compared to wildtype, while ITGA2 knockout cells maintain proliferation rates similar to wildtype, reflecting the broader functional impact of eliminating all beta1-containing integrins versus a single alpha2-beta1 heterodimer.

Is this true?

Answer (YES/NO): NO